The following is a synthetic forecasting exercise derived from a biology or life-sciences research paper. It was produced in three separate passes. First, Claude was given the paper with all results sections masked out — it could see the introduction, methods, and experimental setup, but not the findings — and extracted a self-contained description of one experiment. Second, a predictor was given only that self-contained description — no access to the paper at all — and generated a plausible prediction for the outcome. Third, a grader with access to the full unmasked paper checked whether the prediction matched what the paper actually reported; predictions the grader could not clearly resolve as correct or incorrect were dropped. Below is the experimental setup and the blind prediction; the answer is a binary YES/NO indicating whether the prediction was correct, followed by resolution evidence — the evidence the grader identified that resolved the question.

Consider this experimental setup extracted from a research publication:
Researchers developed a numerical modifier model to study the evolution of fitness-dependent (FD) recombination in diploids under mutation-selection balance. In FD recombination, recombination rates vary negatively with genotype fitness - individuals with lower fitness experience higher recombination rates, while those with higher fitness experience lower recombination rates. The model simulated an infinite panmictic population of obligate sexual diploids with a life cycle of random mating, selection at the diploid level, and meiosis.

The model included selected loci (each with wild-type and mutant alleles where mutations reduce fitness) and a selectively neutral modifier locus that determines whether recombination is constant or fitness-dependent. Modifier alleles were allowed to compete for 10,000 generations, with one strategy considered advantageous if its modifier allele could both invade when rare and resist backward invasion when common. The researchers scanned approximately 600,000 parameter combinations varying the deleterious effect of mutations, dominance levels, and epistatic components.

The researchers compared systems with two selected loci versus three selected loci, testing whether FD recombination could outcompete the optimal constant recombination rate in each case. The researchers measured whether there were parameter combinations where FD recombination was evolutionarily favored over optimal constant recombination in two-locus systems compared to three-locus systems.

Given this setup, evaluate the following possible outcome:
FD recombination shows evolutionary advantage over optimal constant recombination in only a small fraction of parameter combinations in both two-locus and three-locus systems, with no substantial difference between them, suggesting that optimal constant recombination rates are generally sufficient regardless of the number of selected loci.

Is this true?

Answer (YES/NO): NO